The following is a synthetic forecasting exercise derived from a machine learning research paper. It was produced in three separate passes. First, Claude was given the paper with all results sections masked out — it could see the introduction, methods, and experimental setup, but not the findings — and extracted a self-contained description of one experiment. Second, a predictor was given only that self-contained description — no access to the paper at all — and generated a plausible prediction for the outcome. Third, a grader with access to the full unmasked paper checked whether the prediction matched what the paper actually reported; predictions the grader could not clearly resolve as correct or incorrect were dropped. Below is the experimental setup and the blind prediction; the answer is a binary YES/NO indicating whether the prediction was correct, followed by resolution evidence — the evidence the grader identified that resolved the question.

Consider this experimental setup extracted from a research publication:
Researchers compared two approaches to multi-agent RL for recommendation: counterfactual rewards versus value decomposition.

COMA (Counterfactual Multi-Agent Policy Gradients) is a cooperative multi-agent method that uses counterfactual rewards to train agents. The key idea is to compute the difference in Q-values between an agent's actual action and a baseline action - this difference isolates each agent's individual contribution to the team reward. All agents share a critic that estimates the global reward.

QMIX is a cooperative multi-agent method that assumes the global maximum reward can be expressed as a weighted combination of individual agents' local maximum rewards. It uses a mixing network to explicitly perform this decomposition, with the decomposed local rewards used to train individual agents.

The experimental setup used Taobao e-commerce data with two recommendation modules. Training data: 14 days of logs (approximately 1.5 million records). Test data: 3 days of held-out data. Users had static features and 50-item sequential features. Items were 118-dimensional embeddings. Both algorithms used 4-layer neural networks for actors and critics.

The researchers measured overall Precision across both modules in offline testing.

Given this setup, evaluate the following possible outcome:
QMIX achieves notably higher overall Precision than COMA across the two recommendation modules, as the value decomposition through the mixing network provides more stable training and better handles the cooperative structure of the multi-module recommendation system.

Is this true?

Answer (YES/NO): YES